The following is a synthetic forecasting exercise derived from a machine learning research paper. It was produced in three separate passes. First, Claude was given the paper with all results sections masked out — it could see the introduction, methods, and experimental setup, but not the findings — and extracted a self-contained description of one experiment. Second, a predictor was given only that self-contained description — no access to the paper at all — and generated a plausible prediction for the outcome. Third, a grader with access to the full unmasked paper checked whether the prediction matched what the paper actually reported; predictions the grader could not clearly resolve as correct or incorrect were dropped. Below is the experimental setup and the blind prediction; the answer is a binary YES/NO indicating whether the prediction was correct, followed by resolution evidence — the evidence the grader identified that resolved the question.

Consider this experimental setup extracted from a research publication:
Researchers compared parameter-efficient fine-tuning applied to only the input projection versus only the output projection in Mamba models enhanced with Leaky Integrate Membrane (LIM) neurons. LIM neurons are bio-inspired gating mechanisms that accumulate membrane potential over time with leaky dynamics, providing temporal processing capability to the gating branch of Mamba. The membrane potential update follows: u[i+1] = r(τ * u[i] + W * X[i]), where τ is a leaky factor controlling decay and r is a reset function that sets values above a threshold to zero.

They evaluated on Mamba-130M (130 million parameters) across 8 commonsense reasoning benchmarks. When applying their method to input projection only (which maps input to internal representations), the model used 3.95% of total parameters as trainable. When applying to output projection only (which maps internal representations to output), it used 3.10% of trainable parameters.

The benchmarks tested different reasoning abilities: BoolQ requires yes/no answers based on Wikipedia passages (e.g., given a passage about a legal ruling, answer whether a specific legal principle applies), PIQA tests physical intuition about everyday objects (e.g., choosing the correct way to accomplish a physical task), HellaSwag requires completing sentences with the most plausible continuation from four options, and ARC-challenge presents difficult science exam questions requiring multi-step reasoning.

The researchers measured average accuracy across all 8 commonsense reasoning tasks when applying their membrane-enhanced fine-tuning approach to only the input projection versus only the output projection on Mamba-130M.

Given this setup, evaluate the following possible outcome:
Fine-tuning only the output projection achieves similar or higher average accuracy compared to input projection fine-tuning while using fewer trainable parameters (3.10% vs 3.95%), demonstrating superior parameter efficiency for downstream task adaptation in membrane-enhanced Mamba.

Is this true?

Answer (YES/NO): YES